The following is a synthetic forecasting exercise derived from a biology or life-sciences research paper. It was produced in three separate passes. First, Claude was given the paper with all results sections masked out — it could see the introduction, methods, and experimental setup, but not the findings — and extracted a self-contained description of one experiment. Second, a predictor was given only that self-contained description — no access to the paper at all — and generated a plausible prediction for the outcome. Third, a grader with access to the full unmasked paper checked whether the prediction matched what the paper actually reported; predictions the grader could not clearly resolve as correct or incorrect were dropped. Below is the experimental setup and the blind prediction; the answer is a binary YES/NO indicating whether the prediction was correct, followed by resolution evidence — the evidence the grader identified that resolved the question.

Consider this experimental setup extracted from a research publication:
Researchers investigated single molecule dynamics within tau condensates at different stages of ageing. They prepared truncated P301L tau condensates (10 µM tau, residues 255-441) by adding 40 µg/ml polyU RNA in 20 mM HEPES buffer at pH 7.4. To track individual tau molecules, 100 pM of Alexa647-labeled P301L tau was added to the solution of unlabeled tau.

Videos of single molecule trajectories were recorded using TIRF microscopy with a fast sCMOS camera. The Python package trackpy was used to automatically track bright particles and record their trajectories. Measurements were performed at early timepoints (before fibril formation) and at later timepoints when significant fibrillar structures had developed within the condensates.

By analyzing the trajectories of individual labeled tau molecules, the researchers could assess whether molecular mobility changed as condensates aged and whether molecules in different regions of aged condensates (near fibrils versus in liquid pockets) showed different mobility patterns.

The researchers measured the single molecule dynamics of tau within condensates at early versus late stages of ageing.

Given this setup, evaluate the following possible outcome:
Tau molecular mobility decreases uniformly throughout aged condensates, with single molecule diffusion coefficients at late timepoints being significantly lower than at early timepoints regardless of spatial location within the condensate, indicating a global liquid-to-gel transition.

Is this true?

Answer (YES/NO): NO